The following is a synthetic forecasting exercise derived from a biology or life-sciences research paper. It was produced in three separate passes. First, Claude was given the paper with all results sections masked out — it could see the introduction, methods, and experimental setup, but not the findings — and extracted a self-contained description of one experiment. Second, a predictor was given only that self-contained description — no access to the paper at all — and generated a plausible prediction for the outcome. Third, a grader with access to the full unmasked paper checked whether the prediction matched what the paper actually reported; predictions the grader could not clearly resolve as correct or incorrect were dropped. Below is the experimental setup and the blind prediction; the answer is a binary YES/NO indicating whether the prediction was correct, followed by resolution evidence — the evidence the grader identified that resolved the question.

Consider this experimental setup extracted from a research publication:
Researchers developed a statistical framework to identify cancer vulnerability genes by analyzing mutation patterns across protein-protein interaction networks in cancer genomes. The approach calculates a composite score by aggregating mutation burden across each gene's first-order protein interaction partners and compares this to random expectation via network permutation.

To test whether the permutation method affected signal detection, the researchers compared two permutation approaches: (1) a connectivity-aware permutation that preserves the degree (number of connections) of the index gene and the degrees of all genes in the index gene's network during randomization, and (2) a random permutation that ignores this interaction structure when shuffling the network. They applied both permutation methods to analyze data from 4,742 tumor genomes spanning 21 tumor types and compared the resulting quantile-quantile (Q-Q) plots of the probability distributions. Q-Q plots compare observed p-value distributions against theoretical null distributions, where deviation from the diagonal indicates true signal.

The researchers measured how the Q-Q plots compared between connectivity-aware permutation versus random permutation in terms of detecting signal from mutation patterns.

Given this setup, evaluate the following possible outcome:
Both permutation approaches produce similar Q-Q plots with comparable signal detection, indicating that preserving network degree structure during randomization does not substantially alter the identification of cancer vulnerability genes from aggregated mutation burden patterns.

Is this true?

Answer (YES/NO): NO